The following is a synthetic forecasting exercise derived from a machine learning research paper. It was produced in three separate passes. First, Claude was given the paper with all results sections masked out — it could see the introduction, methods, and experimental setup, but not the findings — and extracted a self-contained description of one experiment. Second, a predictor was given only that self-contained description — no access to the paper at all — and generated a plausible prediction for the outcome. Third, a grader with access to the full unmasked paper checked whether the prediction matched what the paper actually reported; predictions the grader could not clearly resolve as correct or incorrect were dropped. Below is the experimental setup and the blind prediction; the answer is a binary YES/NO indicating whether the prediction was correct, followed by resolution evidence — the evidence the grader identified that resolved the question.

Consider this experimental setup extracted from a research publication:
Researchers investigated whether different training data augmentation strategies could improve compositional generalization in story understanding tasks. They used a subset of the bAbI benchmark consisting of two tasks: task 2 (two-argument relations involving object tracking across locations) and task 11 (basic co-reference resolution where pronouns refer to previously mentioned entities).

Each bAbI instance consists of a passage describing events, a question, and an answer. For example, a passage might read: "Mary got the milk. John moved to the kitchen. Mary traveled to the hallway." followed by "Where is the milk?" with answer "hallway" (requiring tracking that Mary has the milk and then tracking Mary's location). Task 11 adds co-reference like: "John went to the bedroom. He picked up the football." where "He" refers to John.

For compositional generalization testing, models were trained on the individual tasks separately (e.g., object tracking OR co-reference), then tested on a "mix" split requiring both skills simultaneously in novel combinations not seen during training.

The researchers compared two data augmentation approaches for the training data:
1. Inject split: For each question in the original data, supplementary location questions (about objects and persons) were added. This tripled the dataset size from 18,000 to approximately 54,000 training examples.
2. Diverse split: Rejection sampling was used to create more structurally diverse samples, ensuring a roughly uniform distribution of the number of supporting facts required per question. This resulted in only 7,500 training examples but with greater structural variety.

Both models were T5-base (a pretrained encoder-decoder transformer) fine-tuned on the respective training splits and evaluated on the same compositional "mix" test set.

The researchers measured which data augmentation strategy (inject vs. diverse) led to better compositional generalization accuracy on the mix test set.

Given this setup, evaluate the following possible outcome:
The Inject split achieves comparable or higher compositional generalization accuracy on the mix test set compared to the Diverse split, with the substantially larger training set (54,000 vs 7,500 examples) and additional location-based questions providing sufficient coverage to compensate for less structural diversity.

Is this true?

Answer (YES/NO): NO